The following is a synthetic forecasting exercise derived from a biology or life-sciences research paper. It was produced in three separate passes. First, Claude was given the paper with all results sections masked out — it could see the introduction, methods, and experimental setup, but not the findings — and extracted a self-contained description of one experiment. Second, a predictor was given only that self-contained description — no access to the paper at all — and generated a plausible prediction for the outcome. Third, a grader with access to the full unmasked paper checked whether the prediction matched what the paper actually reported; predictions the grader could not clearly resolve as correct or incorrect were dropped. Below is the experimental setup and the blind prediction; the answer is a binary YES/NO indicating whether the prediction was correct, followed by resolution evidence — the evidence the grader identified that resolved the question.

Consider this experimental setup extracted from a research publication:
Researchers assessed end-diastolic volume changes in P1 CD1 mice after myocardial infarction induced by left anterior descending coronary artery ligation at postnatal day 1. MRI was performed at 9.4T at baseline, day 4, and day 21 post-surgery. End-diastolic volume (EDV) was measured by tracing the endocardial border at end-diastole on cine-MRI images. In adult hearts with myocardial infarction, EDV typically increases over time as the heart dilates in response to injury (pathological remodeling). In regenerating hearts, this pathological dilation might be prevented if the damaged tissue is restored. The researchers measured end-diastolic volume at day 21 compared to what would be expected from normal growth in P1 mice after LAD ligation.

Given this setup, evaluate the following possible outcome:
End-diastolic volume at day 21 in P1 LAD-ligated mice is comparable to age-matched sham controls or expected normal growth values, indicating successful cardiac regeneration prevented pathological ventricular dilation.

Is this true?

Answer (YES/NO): NO